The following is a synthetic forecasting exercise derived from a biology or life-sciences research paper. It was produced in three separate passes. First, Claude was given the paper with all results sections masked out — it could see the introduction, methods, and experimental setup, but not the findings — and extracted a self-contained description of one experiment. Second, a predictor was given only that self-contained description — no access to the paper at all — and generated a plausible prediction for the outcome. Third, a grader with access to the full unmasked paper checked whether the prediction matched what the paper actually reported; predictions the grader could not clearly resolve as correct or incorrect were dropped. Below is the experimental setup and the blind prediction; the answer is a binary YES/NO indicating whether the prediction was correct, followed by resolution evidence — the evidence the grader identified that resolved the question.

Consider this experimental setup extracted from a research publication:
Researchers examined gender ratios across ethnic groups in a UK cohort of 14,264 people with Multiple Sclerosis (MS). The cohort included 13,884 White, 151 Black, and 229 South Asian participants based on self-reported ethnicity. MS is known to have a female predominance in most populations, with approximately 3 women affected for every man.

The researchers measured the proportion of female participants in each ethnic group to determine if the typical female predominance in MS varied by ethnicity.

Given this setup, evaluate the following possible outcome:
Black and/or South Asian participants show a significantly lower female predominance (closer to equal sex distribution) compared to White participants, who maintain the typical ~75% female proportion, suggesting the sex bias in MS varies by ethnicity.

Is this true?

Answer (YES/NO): YES